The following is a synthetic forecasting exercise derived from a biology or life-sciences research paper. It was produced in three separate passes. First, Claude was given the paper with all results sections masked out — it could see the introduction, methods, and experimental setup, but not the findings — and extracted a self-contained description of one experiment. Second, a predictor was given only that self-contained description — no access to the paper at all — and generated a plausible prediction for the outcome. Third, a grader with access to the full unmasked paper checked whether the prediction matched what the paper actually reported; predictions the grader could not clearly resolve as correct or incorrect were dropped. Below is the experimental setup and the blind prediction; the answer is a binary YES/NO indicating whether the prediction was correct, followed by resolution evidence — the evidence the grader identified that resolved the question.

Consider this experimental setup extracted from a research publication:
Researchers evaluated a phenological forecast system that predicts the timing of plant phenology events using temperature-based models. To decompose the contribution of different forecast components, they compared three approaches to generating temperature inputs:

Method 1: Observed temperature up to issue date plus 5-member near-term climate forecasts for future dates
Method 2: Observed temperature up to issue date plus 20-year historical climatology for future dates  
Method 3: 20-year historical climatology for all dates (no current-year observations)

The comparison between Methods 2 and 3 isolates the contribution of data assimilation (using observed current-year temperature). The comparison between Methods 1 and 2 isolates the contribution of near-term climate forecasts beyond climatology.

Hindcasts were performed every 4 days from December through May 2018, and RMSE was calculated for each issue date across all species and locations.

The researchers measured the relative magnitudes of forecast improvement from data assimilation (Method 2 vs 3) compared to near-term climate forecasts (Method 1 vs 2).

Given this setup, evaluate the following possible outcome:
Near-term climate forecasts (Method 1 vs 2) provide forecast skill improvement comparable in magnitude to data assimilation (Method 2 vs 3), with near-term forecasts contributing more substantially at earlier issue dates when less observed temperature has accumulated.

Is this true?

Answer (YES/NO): NO